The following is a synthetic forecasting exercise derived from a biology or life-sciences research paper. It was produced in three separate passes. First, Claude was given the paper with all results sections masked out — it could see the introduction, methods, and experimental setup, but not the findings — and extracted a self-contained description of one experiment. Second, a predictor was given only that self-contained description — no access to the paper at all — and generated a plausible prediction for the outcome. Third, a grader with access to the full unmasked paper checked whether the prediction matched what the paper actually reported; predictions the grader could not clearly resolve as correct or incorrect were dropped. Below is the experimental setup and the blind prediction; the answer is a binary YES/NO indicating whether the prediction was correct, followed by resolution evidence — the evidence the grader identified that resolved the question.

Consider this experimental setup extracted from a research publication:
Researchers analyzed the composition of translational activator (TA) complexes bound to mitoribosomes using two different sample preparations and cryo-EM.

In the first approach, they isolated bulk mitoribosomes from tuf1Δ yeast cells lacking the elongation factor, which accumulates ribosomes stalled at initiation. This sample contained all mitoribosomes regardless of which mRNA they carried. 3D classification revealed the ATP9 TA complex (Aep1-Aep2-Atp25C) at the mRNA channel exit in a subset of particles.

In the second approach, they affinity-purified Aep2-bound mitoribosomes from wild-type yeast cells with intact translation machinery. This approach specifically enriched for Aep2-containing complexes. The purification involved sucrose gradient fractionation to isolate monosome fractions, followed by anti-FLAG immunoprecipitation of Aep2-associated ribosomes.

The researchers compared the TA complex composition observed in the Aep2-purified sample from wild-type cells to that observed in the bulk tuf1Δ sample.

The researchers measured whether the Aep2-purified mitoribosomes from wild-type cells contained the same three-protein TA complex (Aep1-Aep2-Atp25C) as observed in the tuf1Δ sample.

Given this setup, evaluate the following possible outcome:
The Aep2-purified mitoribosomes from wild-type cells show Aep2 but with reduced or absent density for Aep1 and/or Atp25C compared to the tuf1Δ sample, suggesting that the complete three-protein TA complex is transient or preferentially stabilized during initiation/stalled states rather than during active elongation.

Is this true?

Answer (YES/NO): NO